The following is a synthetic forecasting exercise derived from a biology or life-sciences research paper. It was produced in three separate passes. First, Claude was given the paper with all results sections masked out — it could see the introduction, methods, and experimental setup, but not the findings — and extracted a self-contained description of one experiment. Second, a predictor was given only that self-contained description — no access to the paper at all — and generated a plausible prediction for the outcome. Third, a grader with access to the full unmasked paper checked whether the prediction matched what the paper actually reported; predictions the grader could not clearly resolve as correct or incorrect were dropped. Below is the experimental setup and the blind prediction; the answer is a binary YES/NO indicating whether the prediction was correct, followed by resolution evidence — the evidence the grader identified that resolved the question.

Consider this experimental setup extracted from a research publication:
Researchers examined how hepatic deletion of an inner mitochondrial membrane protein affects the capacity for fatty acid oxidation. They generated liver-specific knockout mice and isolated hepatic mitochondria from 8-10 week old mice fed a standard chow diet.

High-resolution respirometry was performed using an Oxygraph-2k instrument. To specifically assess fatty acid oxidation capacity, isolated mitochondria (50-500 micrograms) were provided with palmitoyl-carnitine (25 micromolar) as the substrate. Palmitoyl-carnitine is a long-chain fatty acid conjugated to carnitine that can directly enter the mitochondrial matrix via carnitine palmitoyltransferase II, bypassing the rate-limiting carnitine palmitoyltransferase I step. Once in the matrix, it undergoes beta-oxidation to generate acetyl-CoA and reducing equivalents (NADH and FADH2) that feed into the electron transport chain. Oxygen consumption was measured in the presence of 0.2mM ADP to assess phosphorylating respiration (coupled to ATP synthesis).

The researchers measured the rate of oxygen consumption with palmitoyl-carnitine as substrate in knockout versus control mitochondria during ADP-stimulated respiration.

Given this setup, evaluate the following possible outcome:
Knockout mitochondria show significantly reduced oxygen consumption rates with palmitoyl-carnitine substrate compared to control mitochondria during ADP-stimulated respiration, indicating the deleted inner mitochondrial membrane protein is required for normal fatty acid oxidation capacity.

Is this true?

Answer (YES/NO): NO